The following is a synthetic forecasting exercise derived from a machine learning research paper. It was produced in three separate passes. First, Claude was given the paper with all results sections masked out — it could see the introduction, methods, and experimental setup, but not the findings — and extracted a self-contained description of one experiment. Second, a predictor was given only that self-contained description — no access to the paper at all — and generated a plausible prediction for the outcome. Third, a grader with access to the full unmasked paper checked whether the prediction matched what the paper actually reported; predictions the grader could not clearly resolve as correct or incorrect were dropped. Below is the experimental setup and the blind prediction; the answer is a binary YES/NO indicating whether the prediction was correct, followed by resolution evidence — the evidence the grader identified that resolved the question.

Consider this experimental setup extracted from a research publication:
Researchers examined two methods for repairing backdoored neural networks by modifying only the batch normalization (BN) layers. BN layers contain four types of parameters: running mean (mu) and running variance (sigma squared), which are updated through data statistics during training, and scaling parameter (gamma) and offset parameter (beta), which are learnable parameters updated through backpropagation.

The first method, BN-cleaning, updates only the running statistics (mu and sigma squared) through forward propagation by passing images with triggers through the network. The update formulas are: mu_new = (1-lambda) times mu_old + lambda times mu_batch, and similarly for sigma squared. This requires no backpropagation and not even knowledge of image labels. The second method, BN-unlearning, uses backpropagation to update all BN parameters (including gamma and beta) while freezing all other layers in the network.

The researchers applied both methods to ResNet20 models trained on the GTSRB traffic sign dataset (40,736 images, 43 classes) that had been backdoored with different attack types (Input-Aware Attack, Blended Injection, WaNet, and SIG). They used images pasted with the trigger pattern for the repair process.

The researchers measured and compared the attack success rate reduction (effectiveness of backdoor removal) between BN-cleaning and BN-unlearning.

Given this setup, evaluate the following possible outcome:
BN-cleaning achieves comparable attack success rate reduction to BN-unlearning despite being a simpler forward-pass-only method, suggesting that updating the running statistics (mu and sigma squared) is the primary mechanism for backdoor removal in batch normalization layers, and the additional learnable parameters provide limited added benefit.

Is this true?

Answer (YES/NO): NO